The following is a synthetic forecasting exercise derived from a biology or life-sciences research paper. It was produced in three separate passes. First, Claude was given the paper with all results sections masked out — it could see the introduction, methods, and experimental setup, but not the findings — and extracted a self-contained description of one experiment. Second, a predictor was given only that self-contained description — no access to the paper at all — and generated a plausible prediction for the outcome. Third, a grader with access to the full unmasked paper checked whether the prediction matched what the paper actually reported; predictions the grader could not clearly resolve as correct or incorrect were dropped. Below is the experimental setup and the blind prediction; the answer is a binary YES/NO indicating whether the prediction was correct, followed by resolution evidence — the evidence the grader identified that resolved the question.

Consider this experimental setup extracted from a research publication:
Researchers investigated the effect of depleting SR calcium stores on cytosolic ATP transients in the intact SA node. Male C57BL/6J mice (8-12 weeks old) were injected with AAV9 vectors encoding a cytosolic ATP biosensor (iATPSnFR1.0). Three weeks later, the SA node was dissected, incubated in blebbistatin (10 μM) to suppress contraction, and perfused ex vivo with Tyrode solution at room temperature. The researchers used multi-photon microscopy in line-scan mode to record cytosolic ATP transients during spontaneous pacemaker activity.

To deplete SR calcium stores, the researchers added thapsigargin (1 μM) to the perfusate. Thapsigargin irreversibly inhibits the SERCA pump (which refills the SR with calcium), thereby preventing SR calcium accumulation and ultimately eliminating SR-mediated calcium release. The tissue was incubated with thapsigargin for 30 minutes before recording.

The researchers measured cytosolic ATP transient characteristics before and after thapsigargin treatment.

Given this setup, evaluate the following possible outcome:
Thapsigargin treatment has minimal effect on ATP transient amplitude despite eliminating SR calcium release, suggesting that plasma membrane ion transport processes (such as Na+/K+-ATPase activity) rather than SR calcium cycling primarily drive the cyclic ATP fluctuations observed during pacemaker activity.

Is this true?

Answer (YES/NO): NO